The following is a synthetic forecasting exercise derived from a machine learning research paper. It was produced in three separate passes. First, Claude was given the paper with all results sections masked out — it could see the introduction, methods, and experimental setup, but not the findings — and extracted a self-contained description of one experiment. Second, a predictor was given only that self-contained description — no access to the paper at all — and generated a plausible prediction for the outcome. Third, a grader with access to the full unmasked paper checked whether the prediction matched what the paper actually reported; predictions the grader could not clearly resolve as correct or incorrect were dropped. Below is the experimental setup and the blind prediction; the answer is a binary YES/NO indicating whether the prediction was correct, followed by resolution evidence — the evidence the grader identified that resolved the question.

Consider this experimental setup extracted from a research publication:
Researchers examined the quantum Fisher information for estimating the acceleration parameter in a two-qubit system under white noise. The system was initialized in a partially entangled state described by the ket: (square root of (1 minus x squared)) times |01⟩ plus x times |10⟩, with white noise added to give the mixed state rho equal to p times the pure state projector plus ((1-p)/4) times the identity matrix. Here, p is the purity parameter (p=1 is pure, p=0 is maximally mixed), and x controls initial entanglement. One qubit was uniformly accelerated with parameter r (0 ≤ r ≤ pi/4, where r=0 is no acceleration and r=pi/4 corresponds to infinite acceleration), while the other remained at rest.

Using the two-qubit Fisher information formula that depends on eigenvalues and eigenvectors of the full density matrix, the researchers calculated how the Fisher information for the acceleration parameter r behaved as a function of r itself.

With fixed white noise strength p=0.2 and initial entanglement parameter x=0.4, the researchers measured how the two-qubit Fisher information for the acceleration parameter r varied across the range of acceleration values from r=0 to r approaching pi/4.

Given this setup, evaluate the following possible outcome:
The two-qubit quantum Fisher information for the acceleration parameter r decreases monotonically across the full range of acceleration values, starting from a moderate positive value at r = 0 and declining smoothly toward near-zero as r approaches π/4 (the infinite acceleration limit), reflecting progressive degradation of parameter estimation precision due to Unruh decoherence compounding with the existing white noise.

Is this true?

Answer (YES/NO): NO